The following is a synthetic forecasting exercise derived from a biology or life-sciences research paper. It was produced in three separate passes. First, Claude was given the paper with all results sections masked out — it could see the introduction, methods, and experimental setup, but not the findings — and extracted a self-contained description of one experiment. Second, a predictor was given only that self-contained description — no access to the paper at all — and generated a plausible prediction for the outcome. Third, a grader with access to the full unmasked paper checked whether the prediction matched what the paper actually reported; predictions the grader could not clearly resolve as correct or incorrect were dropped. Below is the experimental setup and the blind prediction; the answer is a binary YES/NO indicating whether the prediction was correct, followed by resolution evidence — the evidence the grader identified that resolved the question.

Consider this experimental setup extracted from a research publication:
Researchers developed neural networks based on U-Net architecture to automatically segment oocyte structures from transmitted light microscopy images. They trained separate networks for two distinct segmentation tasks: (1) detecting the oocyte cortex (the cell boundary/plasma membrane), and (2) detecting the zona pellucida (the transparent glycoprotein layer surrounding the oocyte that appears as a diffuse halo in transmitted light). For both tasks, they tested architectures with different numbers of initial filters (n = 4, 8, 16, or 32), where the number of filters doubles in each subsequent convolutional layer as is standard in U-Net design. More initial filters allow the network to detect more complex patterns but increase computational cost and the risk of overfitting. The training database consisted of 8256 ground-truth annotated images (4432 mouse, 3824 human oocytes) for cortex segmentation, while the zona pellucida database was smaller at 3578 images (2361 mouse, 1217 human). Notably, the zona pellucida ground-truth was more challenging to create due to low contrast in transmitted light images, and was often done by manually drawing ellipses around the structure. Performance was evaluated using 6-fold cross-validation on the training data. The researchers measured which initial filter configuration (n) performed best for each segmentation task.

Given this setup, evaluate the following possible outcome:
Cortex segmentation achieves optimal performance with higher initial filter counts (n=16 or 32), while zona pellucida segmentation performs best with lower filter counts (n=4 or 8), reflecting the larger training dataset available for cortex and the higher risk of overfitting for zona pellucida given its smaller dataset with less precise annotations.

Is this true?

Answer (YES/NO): NO